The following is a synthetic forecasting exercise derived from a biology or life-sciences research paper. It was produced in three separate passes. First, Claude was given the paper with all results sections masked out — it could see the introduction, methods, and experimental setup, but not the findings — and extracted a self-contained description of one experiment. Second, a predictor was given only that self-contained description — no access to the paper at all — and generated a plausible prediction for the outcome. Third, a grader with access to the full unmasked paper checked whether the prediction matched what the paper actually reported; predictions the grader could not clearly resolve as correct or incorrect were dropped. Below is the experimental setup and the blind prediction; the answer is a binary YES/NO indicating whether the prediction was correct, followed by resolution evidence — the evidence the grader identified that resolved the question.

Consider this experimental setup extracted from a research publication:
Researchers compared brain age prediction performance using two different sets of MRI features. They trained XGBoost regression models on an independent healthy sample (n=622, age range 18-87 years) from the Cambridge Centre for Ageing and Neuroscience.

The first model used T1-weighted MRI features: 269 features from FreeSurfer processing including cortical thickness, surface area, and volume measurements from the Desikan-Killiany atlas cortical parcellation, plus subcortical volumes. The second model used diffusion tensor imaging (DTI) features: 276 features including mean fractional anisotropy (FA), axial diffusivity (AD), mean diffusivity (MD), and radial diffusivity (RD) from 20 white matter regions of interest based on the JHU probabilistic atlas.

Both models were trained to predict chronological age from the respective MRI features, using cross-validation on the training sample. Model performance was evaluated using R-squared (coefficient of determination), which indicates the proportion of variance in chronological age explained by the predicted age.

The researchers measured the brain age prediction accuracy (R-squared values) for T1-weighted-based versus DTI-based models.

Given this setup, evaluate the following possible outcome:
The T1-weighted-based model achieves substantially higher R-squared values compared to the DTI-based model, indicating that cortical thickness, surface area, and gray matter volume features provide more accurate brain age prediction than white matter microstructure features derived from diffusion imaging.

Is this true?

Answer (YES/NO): NO